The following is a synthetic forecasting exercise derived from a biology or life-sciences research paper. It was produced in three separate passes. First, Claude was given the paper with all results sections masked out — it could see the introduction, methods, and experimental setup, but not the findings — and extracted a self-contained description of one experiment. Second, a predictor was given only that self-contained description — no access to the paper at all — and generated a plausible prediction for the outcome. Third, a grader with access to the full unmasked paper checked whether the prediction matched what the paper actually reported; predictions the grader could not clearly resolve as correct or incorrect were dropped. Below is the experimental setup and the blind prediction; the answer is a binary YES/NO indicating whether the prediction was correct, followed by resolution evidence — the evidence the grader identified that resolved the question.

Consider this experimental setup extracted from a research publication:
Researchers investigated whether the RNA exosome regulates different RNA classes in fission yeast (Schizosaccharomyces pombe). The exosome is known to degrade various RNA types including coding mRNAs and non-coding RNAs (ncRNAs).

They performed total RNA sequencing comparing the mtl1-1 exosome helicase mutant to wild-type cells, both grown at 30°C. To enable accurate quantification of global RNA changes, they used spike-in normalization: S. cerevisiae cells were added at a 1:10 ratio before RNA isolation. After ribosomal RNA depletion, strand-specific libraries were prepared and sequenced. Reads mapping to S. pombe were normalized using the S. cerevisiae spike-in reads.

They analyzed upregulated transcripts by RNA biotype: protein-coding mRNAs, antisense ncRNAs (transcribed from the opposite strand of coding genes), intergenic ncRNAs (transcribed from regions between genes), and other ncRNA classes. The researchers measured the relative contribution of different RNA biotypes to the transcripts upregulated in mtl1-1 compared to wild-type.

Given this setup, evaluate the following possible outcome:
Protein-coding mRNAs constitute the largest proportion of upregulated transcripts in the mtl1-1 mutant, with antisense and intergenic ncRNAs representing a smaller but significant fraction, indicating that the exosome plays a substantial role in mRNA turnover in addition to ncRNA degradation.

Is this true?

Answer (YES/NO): YES